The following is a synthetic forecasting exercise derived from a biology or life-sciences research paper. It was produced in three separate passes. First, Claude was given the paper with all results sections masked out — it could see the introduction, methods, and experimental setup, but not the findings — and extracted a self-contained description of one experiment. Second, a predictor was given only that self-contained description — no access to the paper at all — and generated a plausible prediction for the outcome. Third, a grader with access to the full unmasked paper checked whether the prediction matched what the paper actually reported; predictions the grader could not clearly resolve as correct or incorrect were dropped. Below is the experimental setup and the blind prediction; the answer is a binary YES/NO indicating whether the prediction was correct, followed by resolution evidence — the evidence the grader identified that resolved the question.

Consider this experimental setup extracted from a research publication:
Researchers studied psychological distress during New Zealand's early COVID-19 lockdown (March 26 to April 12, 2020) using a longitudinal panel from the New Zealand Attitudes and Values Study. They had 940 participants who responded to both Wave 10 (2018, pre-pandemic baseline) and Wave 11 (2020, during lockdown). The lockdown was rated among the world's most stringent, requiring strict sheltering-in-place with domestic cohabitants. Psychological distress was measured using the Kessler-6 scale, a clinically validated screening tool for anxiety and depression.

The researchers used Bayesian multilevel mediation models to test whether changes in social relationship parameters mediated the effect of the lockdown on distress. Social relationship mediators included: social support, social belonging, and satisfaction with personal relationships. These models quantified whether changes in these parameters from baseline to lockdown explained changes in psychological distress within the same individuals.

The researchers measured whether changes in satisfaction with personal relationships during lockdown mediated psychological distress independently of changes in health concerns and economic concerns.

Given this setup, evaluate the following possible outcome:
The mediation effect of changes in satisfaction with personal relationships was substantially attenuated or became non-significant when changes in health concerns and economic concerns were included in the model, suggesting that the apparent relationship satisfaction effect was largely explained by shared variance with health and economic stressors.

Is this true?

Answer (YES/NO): NO